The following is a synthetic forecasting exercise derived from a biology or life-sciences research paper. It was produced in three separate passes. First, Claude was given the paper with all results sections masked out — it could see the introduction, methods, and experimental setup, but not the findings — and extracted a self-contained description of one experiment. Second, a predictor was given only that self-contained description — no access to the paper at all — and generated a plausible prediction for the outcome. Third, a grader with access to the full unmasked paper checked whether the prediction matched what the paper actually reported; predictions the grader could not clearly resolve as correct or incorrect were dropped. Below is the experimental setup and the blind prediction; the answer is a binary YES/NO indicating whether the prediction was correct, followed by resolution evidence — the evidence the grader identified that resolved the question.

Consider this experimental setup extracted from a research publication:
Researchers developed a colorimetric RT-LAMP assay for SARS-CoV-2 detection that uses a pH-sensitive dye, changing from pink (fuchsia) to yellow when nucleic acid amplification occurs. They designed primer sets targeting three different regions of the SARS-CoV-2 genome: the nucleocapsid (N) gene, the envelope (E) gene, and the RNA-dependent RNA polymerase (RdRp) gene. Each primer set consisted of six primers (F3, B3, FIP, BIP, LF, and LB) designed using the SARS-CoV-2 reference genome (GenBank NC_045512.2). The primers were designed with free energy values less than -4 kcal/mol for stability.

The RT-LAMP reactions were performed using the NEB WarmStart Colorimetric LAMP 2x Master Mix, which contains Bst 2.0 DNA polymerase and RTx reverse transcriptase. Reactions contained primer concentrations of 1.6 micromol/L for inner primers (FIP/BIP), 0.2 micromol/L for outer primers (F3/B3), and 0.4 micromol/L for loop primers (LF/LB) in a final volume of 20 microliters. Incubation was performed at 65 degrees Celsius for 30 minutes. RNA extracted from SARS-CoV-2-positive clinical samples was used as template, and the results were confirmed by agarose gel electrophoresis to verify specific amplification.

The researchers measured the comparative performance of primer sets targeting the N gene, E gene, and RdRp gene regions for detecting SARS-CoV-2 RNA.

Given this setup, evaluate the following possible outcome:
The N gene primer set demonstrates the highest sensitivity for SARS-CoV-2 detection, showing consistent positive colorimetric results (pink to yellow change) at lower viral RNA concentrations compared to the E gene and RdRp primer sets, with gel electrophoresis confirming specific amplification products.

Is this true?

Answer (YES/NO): YES